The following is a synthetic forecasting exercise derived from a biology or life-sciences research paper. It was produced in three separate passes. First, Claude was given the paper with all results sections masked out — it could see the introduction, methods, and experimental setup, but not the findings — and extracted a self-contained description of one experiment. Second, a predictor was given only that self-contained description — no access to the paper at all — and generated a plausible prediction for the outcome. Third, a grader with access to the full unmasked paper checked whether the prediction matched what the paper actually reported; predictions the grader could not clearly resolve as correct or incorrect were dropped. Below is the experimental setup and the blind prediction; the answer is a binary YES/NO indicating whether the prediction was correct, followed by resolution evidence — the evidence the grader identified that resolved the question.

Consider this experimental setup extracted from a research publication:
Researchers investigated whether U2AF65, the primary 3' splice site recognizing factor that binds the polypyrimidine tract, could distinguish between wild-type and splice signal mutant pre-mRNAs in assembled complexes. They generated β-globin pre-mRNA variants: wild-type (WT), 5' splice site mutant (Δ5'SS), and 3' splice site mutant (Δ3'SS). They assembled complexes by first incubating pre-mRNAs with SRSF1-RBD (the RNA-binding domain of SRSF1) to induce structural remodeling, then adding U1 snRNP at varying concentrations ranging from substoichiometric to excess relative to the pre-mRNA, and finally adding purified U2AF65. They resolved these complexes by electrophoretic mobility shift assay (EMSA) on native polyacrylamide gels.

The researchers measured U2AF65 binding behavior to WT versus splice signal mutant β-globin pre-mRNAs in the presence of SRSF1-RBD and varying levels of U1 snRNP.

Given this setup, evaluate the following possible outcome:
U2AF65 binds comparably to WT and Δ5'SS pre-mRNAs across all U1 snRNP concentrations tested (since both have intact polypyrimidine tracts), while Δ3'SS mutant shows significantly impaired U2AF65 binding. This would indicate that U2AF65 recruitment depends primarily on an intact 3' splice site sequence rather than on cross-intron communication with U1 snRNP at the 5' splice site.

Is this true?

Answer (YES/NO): NO